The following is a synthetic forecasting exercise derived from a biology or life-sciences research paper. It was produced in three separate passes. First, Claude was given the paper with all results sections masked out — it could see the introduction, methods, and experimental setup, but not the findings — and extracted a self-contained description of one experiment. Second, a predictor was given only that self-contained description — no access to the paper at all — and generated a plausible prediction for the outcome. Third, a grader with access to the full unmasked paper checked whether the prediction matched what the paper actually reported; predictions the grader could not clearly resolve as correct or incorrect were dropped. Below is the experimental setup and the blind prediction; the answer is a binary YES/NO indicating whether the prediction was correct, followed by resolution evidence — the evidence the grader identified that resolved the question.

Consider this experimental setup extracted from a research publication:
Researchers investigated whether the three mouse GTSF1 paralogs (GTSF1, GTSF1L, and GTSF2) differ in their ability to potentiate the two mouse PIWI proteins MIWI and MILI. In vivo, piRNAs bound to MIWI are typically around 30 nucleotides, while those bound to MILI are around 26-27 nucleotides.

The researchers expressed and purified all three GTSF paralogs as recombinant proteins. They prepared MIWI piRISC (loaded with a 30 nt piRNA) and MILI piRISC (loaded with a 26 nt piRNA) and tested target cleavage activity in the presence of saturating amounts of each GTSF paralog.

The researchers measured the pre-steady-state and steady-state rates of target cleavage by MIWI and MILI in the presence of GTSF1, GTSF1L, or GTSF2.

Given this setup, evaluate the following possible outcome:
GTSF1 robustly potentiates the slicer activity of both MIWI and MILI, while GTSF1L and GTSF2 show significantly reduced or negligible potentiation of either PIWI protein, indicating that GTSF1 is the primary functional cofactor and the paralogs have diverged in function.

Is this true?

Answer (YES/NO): NO